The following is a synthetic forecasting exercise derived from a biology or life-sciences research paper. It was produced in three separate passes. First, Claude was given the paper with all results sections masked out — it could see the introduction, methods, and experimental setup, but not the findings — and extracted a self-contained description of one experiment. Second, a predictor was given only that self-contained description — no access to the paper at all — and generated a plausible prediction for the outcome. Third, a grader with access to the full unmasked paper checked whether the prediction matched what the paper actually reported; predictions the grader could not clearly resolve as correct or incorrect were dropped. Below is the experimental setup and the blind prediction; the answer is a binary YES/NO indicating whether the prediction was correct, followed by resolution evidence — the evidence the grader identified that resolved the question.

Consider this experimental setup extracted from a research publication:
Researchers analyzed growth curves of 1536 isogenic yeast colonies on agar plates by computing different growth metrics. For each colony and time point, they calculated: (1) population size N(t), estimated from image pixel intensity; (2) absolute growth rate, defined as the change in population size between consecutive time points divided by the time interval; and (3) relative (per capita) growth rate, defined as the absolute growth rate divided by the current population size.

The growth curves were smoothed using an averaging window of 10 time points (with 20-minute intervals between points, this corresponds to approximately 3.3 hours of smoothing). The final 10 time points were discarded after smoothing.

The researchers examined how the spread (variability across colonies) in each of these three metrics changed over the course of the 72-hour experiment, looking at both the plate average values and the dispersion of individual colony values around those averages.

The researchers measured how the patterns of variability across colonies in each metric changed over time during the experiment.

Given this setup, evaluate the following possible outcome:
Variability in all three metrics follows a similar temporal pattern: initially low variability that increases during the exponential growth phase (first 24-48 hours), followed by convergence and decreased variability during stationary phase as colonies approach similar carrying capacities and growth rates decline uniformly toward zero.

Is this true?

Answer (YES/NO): NO